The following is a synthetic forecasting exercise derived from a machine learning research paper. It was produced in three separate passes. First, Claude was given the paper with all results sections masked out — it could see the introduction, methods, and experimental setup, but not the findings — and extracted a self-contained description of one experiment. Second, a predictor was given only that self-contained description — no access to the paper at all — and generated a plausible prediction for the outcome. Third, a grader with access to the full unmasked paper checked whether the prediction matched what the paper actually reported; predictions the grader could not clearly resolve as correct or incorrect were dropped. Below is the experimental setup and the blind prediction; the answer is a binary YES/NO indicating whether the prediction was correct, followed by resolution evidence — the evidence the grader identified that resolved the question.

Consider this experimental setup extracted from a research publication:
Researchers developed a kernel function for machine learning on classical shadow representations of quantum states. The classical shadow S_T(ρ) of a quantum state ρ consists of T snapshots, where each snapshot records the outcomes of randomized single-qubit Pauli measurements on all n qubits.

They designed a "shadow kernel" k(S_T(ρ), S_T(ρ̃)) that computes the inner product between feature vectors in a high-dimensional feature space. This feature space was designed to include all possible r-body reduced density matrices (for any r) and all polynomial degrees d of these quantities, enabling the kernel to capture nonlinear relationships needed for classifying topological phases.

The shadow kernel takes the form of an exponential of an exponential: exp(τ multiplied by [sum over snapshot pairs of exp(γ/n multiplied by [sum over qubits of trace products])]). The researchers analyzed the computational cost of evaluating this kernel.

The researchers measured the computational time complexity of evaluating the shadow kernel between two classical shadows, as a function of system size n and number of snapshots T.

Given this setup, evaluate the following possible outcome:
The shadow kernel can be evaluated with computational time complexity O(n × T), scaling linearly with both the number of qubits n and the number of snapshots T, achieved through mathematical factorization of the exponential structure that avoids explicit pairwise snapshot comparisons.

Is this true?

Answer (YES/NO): NO